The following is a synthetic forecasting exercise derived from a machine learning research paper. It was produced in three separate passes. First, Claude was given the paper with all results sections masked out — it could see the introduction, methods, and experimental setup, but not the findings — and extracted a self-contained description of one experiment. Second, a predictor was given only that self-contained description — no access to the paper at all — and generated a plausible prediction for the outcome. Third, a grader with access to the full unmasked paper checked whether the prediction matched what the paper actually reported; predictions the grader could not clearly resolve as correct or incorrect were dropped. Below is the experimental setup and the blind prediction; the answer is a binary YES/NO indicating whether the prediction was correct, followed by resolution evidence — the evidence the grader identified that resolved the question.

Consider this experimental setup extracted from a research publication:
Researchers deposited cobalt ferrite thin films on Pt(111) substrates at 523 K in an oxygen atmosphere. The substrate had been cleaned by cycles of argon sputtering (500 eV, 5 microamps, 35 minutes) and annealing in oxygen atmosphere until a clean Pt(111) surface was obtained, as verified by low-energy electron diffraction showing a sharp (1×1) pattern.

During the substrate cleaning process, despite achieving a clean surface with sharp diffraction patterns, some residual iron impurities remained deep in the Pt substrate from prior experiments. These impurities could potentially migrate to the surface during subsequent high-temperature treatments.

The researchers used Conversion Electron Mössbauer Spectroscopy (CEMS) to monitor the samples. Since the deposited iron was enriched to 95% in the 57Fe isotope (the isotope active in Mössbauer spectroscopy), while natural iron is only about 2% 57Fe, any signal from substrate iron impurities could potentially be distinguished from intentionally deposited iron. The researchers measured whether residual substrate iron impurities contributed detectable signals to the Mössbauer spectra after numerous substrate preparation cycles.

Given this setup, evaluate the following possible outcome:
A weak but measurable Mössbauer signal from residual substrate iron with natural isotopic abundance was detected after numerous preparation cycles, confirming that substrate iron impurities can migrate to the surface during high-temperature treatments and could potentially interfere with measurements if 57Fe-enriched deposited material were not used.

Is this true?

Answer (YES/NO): NO